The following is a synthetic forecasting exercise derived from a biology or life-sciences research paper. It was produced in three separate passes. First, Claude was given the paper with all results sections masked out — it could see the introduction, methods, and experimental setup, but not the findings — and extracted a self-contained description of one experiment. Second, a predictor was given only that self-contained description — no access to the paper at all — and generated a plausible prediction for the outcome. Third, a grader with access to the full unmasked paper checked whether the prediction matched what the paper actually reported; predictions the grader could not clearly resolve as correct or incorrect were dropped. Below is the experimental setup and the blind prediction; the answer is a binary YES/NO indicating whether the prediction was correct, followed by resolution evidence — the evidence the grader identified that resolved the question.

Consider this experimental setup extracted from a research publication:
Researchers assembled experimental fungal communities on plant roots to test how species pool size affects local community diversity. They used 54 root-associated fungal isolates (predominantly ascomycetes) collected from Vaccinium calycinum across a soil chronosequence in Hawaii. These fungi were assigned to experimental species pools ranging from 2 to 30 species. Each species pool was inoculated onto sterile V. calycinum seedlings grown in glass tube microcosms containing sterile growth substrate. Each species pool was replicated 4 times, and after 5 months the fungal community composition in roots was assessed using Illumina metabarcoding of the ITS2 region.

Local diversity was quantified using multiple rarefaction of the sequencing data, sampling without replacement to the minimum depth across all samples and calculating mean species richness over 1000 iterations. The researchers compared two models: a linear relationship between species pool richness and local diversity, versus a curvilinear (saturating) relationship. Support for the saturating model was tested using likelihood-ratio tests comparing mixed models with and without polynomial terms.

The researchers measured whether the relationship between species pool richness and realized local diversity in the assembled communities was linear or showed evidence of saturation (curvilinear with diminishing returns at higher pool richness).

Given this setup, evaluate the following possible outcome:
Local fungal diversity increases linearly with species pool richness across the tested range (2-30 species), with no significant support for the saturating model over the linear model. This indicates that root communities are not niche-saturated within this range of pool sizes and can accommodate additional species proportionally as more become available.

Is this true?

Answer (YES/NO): NO